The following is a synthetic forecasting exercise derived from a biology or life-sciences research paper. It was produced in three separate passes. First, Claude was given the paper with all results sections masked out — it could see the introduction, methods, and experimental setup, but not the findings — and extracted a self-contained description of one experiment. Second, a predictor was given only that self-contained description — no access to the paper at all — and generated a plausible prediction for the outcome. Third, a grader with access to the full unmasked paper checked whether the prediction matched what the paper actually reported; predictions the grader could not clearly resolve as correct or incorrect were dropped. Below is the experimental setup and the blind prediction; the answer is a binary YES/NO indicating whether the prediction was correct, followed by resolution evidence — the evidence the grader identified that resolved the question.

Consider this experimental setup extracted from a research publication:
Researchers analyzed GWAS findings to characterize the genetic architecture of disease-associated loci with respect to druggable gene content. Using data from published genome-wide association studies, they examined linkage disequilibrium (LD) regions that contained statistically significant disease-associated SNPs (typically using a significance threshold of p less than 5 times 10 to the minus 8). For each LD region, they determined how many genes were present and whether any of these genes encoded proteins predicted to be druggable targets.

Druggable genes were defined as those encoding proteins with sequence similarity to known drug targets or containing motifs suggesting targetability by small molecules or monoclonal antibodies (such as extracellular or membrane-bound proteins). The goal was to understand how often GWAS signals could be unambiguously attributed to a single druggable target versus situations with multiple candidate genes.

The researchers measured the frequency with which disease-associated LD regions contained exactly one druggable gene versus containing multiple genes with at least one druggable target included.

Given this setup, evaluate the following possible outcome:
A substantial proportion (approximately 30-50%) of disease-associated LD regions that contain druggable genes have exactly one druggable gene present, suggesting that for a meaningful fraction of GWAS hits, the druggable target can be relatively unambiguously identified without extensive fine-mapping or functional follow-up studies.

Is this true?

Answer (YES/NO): NO